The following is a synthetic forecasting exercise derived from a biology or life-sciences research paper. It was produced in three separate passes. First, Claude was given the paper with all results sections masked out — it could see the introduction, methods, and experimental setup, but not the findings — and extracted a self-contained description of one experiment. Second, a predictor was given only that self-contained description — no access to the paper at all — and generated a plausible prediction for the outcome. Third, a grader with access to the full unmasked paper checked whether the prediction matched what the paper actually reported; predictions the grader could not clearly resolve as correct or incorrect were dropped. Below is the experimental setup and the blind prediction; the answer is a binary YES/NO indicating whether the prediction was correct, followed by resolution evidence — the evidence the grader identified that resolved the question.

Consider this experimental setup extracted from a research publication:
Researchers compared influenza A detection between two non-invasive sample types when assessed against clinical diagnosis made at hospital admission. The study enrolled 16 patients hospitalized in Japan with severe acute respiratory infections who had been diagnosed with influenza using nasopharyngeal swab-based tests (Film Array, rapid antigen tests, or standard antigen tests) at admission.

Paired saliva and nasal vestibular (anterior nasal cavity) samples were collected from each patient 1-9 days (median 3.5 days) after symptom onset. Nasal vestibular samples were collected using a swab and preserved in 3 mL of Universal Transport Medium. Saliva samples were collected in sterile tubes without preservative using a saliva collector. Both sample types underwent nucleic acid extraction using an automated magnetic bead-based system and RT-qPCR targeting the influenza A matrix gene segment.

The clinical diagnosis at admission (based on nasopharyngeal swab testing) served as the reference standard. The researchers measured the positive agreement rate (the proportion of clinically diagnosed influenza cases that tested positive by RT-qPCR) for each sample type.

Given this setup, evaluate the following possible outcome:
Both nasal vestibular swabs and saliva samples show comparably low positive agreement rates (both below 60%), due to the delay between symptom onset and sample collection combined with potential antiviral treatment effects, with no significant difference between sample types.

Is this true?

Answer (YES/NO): NO